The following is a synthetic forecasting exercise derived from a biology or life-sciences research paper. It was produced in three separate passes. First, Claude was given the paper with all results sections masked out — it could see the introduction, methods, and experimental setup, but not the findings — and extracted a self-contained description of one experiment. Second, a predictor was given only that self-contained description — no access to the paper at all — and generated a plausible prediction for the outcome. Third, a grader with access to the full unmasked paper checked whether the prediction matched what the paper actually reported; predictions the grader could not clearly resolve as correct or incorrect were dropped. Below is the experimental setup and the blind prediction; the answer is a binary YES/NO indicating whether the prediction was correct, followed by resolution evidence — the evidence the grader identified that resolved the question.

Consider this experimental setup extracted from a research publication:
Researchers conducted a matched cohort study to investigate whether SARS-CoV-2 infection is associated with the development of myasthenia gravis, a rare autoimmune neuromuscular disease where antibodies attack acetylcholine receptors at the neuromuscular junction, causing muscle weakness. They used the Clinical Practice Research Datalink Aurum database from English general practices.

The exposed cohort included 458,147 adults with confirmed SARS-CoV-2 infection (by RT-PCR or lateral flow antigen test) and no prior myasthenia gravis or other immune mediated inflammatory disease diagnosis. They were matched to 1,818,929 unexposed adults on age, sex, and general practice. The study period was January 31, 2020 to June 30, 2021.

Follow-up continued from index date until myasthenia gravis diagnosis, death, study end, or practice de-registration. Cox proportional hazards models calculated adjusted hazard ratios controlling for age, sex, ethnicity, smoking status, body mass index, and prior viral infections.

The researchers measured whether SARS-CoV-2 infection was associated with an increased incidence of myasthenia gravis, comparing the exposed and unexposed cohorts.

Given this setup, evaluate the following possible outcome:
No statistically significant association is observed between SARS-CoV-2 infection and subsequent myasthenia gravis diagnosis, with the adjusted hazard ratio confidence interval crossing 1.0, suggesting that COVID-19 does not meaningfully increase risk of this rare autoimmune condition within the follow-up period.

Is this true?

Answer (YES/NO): YES